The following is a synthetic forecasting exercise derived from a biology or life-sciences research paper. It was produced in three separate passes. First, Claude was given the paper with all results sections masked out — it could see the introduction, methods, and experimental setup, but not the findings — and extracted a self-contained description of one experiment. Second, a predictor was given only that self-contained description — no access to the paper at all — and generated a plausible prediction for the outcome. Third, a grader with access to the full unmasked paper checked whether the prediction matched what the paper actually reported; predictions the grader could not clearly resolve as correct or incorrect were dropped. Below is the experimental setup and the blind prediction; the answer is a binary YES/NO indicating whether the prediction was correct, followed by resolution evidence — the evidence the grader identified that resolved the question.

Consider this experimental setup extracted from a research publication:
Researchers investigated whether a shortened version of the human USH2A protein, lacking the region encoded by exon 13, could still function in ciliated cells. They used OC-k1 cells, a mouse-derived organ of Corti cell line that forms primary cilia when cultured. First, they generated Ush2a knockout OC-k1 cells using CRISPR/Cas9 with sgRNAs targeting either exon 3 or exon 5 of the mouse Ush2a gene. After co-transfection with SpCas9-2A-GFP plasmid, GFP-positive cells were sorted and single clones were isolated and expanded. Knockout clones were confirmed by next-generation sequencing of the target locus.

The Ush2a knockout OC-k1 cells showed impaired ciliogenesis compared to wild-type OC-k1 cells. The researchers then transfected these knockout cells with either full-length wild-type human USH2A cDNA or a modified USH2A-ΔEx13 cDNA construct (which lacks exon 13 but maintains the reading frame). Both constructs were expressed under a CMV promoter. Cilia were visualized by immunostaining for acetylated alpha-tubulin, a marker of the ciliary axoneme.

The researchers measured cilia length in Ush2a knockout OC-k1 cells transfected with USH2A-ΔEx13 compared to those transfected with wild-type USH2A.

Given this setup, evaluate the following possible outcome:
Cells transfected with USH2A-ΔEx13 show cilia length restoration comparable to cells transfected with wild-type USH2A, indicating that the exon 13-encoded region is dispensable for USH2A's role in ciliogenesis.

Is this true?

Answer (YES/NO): NO